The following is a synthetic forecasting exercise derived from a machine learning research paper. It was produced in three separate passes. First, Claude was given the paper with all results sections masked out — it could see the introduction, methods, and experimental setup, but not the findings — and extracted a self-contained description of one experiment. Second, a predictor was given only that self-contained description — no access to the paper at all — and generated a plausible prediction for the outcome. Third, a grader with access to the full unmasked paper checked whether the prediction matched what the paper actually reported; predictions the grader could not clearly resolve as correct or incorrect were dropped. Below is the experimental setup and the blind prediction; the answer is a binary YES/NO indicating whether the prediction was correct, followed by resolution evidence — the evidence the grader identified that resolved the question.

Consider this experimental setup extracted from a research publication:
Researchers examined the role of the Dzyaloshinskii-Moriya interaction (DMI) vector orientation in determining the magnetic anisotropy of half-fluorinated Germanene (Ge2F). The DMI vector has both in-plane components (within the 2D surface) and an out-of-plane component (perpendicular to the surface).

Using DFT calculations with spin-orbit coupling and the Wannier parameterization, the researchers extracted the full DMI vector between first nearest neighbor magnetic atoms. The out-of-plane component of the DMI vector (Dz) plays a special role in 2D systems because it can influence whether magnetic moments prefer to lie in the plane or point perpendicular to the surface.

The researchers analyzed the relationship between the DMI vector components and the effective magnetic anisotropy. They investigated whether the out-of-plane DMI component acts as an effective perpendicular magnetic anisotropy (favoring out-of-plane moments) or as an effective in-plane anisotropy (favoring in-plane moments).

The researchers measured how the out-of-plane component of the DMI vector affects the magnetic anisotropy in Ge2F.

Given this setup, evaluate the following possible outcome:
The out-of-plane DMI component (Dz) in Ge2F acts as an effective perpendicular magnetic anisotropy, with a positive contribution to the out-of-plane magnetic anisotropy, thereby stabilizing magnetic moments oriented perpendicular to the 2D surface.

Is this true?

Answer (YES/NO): NO